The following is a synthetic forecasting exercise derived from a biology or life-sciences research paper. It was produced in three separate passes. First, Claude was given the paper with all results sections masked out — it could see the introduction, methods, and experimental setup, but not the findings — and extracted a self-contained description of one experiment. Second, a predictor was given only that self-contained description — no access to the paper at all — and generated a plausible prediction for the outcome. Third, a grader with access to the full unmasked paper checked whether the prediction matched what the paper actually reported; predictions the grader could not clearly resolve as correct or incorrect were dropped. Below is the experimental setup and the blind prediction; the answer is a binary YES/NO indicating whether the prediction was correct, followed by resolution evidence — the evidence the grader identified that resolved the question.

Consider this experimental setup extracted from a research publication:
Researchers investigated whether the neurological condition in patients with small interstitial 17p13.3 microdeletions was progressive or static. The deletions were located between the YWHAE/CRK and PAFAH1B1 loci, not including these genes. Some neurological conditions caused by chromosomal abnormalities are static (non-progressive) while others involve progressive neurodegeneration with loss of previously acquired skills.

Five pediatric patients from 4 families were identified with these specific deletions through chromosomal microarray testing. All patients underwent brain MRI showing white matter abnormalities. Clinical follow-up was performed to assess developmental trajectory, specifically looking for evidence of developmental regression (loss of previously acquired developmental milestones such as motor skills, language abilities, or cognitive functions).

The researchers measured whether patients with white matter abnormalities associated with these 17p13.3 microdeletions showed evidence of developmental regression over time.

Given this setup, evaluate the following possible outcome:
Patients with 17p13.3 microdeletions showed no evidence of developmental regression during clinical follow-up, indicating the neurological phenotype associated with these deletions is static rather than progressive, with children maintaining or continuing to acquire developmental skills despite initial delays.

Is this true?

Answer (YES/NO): YES